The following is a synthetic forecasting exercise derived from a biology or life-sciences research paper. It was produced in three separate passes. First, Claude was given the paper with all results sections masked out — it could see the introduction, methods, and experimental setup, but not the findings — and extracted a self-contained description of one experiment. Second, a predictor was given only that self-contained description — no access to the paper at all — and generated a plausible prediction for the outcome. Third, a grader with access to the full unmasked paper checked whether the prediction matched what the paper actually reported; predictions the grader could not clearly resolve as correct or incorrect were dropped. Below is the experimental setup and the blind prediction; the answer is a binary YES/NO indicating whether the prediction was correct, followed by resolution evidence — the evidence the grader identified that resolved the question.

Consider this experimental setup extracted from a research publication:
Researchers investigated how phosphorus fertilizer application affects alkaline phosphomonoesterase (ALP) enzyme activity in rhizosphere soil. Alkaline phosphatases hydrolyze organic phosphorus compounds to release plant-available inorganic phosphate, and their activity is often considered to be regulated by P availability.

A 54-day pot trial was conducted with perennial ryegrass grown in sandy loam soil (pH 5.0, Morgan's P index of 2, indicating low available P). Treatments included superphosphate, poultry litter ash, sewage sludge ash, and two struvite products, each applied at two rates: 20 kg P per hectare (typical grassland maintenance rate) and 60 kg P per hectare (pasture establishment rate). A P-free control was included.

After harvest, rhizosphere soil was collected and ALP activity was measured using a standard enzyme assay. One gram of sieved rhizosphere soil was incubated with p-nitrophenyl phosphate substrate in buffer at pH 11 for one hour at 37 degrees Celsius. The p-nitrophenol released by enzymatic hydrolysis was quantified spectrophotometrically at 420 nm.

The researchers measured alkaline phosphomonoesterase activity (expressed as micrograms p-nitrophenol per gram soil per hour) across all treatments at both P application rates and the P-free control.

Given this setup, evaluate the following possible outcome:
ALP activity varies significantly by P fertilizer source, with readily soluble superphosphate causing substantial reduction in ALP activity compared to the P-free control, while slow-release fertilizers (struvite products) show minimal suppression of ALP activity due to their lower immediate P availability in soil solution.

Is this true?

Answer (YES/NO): NO